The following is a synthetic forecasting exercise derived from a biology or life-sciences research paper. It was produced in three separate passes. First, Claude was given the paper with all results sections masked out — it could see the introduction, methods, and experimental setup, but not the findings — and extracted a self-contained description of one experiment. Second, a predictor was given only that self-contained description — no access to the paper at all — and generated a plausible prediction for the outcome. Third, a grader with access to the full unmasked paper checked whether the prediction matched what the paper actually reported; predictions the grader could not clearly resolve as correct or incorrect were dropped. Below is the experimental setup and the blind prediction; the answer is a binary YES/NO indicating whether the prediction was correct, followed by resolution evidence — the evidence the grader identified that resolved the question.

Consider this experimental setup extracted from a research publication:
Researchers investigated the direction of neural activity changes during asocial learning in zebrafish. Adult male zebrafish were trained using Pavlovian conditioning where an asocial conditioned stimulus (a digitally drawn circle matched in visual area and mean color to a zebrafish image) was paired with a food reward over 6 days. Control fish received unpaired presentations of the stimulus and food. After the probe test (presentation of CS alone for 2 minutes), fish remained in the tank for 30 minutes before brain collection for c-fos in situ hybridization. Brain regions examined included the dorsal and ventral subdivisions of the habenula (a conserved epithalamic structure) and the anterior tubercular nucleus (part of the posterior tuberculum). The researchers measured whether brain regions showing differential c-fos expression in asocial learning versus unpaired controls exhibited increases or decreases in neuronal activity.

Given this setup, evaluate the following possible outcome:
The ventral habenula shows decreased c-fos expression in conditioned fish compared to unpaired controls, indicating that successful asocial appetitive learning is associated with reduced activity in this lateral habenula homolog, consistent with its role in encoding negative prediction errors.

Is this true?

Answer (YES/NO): NO